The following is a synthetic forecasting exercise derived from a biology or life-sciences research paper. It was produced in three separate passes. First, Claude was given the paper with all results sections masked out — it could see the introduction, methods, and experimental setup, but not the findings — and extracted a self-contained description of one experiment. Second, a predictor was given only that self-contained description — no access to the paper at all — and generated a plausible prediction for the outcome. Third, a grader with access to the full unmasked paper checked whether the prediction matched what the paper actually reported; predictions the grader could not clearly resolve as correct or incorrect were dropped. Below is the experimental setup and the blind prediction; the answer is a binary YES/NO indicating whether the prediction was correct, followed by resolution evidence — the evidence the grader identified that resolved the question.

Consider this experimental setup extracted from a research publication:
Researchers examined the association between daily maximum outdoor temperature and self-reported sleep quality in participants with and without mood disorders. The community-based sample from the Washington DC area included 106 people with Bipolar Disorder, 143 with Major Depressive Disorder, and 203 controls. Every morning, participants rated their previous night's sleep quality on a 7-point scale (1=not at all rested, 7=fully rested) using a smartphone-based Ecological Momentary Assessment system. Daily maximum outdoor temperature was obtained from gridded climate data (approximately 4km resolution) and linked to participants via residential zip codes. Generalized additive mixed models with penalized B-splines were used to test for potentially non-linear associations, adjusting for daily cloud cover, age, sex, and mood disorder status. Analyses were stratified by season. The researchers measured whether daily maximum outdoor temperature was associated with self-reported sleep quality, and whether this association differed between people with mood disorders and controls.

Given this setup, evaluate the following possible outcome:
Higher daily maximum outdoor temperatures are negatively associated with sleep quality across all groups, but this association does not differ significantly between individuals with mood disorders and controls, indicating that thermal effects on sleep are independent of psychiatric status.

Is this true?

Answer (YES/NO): NO